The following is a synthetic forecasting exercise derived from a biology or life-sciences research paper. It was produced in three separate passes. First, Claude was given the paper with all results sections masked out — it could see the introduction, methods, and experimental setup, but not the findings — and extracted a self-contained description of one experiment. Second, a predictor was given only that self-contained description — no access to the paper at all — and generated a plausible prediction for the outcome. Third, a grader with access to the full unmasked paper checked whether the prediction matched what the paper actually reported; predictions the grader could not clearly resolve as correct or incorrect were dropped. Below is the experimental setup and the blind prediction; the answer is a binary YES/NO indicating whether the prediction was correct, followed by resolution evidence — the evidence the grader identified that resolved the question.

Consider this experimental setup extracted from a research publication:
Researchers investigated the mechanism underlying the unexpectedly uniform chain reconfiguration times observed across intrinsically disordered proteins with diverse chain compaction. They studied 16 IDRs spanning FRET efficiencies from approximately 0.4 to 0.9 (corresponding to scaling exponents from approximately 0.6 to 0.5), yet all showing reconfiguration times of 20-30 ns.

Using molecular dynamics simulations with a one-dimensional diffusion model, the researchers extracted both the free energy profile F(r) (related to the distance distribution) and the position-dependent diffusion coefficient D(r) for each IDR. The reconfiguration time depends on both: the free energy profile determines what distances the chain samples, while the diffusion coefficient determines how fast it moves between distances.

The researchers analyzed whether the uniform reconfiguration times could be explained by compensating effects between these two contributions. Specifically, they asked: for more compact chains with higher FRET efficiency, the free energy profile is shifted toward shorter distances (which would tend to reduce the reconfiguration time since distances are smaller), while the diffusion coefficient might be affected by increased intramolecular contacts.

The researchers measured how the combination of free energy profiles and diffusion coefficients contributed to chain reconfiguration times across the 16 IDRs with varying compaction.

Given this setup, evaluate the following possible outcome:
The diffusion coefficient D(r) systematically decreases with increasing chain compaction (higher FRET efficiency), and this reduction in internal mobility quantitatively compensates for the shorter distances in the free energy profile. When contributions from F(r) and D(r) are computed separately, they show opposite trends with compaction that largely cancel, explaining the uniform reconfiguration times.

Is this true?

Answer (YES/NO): YES